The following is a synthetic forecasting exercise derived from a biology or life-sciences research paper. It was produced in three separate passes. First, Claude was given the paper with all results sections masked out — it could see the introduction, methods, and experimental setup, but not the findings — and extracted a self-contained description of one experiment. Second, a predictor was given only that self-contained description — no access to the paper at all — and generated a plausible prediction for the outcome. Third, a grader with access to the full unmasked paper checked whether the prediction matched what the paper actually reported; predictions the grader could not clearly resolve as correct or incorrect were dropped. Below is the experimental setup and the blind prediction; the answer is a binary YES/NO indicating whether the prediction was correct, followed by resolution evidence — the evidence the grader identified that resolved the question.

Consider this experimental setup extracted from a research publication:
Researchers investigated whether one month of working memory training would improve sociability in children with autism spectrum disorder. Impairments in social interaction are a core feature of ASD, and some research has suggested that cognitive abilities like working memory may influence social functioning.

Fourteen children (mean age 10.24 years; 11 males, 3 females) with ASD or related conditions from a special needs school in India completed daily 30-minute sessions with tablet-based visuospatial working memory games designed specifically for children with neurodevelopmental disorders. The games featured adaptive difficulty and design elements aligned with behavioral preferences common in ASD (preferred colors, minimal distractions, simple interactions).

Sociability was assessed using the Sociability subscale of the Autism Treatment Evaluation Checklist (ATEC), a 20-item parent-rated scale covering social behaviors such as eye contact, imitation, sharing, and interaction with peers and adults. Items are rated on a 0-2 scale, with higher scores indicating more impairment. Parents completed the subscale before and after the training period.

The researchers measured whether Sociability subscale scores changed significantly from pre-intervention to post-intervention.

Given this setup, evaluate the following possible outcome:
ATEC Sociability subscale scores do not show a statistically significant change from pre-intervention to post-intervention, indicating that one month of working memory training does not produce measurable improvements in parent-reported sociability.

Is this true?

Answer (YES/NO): YES